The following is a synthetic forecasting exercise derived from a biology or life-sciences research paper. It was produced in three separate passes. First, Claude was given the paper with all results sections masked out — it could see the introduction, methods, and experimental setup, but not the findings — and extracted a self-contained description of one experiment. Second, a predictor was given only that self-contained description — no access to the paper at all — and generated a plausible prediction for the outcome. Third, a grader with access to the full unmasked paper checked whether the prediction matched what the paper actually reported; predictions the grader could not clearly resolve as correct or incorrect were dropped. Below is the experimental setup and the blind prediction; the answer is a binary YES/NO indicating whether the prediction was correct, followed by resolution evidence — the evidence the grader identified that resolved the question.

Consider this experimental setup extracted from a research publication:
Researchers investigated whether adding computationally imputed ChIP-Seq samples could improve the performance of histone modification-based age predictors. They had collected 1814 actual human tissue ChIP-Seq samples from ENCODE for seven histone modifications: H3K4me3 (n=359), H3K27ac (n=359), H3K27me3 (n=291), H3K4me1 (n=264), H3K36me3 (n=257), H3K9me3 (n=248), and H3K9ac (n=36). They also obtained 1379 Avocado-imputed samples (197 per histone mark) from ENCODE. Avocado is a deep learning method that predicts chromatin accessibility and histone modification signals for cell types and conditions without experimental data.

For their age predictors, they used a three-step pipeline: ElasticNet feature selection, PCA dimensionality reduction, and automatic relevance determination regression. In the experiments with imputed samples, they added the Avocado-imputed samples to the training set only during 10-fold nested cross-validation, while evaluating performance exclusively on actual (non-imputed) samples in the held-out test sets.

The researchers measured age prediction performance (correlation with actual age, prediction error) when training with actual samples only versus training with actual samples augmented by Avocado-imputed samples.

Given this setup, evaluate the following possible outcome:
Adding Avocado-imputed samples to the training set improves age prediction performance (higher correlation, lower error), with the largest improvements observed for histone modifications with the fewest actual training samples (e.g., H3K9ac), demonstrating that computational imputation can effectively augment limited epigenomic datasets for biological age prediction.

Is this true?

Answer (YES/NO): NO